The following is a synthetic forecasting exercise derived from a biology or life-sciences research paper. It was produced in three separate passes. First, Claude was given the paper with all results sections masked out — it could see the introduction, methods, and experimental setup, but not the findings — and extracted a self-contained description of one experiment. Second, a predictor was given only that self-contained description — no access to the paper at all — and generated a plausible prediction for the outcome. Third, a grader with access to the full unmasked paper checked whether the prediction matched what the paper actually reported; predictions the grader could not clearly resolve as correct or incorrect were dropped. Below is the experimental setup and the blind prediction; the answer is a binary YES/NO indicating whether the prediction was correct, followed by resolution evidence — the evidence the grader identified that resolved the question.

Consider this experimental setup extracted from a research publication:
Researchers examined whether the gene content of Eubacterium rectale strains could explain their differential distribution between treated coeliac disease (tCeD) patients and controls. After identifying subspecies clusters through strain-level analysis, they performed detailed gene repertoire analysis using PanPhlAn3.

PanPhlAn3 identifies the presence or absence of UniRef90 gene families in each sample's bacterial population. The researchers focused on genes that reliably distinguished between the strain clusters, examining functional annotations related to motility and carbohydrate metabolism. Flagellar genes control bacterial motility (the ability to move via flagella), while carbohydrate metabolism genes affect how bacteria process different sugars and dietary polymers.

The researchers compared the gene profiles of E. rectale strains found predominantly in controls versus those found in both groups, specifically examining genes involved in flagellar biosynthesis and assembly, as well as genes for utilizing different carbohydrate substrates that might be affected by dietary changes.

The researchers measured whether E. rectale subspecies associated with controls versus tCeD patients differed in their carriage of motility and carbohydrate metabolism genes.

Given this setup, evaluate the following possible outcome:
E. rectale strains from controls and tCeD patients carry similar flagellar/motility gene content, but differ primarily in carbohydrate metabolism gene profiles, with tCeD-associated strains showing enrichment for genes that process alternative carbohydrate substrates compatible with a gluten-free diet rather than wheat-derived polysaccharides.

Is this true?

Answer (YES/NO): NO